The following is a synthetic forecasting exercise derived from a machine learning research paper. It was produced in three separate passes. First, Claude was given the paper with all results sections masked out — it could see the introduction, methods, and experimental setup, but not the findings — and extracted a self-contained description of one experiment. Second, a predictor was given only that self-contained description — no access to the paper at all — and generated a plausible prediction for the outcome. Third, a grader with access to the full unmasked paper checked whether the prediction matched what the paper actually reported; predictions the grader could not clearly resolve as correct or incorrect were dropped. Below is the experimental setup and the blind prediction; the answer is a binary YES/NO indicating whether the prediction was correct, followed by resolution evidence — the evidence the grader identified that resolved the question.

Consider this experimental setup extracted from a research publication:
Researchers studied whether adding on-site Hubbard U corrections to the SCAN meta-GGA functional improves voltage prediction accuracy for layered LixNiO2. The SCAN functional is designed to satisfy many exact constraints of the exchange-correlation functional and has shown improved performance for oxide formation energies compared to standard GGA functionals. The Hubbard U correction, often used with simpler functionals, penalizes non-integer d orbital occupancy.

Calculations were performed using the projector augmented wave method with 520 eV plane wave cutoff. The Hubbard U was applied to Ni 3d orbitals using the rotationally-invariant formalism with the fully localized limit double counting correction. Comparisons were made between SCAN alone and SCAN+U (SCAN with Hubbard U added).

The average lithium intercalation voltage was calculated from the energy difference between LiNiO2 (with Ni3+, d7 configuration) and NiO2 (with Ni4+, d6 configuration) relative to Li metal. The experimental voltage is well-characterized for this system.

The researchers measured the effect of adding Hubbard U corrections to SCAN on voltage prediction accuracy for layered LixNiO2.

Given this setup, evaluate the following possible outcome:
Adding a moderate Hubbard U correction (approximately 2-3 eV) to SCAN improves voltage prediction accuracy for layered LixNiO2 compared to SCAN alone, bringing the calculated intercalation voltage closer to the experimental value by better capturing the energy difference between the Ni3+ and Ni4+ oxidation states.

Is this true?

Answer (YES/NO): NO